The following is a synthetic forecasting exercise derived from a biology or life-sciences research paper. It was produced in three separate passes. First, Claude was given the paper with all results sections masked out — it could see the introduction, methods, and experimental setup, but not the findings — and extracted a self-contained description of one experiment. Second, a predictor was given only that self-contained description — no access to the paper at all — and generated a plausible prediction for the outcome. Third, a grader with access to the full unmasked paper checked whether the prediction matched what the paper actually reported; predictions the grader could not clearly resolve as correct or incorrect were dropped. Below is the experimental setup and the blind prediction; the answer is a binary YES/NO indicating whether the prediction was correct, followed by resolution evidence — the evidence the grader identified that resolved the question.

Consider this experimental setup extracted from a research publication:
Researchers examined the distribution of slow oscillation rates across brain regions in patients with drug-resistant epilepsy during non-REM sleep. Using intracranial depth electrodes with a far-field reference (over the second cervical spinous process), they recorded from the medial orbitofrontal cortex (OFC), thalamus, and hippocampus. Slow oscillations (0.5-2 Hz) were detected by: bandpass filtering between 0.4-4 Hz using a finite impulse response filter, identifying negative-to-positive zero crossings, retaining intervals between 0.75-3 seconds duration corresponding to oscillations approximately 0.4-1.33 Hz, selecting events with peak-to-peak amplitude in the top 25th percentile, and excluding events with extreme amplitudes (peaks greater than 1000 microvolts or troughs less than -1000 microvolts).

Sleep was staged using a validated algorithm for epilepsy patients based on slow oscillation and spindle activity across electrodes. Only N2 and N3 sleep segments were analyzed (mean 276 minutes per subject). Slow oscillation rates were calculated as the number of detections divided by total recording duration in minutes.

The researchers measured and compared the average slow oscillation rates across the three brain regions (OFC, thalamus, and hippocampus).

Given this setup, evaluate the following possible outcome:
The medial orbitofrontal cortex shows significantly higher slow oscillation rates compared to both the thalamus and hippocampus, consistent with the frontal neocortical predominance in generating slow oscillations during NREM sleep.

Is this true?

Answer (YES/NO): NO